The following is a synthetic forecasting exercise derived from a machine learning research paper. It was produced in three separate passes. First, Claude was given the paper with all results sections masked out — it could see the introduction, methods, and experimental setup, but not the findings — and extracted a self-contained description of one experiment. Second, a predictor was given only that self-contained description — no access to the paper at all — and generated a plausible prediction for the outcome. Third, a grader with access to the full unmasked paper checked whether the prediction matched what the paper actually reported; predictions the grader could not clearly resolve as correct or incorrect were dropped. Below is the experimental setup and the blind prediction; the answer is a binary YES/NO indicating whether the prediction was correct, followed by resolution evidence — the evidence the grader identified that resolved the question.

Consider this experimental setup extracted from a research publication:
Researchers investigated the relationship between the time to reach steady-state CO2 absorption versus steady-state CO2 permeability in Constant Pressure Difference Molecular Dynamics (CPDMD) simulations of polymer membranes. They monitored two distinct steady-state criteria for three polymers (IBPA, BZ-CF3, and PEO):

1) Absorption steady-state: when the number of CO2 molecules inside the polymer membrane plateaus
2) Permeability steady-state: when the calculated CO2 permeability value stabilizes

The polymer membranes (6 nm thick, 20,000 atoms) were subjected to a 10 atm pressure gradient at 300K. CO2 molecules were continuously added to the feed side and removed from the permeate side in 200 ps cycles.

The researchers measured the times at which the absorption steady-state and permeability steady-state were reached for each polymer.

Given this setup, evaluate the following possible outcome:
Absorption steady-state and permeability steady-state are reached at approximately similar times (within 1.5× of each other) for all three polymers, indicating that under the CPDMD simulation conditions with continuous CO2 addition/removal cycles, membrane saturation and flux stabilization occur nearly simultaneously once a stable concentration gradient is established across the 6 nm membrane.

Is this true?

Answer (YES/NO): NO